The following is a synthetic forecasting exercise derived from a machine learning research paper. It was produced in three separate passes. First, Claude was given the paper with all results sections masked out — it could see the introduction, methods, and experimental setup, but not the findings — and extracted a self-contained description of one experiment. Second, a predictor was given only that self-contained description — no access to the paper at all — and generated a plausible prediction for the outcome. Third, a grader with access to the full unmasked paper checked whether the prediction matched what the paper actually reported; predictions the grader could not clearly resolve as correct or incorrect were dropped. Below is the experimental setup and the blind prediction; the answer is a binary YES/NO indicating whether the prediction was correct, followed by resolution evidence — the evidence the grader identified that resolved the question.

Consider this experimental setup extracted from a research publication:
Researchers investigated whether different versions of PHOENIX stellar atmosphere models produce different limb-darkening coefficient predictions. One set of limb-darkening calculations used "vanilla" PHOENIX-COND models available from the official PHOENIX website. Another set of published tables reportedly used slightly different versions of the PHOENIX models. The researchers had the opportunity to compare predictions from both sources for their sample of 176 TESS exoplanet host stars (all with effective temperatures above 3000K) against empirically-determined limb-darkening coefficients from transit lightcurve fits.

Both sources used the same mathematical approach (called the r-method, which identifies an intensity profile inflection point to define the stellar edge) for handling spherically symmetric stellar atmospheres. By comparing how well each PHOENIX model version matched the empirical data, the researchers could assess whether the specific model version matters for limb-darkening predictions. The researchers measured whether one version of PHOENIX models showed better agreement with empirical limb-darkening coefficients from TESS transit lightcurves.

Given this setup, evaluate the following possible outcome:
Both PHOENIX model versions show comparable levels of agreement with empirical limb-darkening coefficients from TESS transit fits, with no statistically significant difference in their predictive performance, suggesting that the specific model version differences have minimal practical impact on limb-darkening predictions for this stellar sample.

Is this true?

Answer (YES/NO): YES